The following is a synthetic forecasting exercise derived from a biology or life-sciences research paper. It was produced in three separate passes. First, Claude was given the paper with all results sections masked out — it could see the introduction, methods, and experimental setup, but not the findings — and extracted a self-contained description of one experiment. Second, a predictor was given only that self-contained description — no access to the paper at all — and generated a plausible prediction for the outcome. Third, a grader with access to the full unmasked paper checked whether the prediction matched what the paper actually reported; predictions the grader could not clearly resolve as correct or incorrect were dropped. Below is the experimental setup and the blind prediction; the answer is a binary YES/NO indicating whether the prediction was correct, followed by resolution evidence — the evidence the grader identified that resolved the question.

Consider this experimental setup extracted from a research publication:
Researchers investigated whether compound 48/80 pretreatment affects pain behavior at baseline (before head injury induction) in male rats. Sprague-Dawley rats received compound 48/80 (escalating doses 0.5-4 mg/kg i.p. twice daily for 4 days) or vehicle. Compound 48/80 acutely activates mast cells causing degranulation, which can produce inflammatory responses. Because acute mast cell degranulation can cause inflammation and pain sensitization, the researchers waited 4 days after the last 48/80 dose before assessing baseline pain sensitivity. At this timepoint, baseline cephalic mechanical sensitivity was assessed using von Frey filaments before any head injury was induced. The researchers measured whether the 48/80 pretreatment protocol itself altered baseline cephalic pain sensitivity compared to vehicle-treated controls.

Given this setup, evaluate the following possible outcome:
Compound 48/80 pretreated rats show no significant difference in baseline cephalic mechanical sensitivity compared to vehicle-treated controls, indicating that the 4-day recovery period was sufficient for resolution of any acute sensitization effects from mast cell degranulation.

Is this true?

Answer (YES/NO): YES